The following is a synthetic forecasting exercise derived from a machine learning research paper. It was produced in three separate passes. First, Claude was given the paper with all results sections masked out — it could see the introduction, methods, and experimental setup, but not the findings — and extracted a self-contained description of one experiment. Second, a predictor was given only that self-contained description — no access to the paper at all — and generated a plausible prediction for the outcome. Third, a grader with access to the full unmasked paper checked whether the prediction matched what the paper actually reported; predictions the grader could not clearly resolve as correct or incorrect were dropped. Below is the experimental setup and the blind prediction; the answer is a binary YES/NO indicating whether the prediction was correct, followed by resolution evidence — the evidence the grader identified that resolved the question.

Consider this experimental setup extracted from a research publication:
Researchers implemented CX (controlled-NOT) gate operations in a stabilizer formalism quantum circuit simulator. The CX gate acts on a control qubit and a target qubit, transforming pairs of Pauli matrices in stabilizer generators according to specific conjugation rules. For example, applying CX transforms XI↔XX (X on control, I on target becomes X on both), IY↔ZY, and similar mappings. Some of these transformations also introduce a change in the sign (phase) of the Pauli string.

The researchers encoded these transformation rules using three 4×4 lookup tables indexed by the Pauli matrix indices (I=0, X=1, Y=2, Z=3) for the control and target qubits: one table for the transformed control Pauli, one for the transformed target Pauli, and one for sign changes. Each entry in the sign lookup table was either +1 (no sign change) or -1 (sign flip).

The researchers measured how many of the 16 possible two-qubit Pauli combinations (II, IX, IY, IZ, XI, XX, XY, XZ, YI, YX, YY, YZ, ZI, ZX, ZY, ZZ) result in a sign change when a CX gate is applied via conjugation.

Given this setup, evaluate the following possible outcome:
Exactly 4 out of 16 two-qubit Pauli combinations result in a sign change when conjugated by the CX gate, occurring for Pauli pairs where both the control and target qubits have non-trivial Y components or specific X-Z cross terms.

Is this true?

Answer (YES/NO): NO